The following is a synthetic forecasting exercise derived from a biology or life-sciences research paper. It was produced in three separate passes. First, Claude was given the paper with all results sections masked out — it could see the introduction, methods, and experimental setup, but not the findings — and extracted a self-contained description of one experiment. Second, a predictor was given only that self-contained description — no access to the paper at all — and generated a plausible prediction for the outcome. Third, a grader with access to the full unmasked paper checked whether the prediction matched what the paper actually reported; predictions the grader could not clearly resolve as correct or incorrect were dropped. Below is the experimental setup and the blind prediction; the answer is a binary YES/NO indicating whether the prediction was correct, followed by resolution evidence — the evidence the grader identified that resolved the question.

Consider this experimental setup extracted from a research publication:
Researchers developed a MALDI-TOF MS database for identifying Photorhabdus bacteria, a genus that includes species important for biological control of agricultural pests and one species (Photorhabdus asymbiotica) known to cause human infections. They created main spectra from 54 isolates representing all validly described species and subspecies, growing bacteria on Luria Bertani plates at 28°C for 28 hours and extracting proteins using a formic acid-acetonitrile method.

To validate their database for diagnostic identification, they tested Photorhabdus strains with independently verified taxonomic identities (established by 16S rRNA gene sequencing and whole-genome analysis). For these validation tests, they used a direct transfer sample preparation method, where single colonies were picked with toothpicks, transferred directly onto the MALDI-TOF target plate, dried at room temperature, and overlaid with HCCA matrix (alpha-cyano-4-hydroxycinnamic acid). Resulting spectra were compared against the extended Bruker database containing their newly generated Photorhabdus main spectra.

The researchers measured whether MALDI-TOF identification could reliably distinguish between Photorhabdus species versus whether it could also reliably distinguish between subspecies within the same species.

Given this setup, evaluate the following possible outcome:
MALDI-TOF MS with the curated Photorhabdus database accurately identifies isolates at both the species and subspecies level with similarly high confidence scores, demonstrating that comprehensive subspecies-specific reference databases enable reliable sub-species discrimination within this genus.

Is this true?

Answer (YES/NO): NO